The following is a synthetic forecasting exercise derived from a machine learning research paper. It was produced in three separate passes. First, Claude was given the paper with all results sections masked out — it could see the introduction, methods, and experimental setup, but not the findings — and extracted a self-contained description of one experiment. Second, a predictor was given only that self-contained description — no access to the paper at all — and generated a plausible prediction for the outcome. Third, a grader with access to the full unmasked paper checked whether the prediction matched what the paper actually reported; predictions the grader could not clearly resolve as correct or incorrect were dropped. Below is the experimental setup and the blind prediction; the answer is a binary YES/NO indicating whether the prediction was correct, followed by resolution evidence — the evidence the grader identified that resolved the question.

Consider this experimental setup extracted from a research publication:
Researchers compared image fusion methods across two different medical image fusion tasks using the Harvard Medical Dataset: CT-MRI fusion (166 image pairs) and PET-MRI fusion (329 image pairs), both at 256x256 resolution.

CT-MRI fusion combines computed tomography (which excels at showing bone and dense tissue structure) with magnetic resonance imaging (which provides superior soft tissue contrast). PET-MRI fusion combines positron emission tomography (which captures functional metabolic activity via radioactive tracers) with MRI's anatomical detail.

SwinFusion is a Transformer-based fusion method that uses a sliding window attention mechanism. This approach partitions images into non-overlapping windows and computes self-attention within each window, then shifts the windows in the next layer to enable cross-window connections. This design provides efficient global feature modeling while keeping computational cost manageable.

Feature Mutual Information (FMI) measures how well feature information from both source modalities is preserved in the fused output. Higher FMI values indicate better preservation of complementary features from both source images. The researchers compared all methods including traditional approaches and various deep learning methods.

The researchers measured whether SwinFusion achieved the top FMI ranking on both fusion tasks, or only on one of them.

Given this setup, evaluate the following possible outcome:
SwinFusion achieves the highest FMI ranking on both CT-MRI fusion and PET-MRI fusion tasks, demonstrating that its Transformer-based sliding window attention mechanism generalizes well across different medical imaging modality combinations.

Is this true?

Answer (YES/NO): NO